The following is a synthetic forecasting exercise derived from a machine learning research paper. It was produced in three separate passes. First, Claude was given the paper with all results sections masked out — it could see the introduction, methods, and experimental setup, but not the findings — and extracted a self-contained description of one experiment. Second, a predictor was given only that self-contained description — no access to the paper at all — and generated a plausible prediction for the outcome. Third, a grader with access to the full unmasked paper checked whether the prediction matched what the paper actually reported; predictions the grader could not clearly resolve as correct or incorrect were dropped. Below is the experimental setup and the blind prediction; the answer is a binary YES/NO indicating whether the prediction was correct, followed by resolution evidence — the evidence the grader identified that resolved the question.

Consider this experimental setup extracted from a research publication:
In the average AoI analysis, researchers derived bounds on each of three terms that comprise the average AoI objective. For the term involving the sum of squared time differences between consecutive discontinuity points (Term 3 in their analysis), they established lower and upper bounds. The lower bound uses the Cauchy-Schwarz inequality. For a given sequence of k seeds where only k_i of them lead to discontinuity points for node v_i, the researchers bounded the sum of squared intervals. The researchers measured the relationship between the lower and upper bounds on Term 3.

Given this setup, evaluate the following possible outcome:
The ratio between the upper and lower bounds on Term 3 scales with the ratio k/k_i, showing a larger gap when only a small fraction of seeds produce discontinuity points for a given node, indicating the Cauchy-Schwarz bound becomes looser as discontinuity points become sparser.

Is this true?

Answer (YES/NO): NO